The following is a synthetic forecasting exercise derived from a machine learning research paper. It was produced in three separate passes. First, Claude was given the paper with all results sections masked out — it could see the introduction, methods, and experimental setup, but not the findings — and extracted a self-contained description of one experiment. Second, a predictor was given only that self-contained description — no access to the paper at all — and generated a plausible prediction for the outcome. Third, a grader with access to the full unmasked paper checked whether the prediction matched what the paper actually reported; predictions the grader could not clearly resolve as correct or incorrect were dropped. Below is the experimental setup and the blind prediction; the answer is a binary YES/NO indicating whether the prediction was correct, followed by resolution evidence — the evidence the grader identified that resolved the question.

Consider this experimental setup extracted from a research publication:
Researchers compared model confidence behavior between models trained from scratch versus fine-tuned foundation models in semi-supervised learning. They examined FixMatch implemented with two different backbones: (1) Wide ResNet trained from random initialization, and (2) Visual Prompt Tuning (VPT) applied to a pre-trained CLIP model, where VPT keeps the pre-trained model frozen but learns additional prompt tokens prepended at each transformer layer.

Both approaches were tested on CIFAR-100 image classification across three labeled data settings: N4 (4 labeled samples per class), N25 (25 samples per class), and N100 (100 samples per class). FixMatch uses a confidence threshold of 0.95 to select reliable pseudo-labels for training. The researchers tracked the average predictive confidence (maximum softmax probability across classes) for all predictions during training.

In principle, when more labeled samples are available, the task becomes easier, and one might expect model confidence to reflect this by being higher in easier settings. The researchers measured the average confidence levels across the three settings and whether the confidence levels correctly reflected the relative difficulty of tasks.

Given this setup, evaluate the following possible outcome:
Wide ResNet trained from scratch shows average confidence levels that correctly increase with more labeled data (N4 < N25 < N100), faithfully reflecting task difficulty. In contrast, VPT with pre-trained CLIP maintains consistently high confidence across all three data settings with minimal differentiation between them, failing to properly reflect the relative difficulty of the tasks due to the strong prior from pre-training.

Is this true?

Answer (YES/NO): NO